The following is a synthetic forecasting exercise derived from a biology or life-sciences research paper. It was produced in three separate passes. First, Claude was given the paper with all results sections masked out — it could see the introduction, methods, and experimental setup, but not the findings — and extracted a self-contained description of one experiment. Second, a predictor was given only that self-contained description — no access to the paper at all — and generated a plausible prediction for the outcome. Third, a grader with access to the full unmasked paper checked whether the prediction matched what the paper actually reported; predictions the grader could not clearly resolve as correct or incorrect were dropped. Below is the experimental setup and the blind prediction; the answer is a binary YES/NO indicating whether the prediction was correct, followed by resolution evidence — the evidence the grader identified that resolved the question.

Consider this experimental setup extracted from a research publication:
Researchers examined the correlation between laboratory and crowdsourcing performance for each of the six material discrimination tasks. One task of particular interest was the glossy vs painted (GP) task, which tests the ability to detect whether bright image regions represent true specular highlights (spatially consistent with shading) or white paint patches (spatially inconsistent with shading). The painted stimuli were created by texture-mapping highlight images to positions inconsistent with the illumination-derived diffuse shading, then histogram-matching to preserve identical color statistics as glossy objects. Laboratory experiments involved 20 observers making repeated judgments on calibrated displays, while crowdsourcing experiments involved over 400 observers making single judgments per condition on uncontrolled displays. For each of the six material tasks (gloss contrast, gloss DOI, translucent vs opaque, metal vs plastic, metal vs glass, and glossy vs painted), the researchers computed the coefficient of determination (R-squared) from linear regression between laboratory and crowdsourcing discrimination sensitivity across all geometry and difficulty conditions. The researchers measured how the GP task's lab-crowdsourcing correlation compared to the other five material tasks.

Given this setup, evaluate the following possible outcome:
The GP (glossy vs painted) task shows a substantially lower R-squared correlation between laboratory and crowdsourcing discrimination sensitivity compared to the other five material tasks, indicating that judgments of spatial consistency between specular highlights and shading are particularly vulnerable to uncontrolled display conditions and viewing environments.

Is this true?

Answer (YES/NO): NO